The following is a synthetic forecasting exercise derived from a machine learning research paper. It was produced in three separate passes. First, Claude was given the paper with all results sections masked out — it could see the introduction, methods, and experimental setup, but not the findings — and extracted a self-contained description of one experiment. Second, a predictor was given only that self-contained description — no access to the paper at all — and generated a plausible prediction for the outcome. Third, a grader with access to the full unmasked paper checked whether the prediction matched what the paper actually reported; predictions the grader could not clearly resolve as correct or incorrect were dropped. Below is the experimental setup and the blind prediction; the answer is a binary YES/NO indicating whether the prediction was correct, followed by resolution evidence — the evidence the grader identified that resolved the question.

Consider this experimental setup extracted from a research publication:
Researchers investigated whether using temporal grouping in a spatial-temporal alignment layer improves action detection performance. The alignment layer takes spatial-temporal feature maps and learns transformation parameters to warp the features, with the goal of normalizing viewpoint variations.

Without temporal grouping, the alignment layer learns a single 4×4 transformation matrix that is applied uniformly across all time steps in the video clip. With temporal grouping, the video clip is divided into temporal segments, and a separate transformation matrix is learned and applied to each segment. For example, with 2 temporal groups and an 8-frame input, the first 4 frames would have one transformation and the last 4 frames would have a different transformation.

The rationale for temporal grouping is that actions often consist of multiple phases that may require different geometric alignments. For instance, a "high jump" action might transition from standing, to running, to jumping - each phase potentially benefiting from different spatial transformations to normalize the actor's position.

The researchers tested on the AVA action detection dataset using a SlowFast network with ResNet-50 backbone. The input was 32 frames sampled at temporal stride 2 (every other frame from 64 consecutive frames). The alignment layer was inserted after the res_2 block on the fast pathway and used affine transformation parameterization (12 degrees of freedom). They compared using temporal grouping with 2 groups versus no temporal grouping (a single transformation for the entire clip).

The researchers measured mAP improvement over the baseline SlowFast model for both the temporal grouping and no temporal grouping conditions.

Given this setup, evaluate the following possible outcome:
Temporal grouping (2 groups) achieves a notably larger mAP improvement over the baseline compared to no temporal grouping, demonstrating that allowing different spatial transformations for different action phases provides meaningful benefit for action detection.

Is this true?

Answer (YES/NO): NO